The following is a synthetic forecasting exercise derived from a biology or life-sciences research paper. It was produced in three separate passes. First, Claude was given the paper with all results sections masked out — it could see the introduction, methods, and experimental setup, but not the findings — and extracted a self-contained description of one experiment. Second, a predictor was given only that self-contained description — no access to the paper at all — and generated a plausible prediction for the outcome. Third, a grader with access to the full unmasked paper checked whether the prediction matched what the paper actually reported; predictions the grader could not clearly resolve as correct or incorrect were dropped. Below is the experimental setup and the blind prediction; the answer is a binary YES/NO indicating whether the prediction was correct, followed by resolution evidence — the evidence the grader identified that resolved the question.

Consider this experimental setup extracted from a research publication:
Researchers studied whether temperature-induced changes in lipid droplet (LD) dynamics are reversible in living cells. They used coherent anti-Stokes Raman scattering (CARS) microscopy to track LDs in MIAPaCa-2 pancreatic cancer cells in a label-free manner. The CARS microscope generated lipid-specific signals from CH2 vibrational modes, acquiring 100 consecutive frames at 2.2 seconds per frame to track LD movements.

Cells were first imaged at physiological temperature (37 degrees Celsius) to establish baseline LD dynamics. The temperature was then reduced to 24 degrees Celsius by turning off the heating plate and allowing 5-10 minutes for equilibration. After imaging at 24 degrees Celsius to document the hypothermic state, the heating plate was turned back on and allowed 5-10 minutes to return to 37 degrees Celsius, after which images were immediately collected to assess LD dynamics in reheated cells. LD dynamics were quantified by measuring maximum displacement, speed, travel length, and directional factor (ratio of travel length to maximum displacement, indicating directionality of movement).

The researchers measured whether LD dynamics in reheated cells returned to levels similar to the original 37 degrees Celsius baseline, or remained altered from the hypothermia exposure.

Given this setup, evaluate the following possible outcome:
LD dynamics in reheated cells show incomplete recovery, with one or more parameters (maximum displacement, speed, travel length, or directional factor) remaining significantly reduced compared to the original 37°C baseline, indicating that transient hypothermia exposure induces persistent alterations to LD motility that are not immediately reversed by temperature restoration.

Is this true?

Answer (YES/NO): YES